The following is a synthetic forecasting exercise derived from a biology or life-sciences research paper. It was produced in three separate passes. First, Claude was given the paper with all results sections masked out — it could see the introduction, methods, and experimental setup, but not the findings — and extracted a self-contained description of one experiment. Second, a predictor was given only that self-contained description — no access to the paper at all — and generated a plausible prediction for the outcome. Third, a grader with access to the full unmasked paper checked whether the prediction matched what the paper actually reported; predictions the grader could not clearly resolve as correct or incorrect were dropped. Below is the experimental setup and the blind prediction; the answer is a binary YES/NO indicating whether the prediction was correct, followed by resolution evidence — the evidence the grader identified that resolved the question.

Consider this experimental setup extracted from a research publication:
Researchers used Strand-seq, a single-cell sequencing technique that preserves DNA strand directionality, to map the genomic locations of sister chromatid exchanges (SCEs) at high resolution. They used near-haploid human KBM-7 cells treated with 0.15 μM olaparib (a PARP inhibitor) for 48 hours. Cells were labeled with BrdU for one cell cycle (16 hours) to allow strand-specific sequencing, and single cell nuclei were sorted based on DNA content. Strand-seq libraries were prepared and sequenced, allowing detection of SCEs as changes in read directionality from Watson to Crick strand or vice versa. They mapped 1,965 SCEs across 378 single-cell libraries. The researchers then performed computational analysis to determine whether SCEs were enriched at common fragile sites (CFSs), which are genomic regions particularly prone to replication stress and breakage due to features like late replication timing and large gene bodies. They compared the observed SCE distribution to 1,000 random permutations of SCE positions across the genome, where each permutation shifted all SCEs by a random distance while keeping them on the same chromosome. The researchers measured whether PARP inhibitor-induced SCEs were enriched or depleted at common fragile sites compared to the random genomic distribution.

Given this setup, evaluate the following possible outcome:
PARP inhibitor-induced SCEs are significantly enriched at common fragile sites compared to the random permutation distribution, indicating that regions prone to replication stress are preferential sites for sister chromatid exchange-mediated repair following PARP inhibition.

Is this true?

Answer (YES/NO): YES